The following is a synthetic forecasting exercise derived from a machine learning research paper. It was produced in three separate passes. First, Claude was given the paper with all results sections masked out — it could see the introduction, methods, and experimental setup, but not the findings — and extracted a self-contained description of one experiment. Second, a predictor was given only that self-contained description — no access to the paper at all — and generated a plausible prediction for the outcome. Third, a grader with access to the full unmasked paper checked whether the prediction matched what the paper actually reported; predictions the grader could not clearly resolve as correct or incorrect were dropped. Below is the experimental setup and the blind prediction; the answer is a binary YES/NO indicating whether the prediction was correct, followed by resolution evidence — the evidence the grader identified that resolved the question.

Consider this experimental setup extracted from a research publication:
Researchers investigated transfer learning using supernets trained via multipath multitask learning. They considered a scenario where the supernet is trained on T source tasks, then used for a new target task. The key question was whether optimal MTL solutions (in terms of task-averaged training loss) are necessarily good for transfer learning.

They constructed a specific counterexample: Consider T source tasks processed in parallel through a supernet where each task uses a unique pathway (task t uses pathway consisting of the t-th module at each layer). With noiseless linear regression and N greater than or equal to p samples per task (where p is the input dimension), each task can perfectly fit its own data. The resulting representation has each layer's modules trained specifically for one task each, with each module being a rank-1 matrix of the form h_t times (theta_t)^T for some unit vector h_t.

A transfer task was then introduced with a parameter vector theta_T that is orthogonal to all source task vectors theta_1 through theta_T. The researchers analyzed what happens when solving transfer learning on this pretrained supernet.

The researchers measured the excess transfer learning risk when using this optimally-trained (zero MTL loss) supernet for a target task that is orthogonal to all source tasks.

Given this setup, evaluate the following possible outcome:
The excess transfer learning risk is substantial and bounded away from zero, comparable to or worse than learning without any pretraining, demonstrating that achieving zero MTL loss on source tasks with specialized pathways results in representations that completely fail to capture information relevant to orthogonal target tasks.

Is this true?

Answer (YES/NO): YES